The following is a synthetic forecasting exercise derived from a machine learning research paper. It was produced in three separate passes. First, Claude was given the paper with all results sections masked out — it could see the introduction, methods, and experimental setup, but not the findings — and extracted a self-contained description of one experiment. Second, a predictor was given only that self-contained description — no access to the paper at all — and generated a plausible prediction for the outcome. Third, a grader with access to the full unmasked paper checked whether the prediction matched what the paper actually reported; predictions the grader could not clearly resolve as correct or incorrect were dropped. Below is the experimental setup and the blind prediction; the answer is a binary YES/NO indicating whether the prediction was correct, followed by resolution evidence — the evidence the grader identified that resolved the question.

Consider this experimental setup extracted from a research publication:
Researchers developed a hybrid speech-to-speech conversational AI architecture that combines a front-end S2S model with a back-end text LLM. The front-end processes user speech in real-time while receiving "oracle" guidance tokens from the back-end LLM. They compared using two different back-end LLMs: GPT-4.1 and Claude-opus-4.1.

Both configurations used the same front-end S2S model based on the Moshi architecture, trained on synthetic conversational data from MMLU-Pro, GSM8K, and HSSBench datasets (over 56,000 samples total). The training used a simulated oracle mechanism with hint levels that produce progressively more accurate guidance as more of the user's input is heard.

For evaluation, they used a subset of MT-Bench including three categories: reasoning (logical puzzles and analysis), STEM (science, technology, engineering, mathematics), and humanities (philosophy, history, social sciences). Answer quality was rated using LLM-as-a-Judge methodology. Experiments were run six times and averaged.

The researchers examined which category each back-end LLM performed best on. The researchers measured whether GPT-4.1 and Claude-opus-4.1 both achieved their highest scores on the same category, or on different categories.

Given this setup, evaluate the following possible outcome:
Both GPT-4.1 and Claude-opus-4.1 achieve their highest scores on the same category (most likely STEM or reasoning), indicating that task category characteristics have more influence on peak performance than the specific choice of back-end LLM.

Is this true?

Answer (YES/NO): NO